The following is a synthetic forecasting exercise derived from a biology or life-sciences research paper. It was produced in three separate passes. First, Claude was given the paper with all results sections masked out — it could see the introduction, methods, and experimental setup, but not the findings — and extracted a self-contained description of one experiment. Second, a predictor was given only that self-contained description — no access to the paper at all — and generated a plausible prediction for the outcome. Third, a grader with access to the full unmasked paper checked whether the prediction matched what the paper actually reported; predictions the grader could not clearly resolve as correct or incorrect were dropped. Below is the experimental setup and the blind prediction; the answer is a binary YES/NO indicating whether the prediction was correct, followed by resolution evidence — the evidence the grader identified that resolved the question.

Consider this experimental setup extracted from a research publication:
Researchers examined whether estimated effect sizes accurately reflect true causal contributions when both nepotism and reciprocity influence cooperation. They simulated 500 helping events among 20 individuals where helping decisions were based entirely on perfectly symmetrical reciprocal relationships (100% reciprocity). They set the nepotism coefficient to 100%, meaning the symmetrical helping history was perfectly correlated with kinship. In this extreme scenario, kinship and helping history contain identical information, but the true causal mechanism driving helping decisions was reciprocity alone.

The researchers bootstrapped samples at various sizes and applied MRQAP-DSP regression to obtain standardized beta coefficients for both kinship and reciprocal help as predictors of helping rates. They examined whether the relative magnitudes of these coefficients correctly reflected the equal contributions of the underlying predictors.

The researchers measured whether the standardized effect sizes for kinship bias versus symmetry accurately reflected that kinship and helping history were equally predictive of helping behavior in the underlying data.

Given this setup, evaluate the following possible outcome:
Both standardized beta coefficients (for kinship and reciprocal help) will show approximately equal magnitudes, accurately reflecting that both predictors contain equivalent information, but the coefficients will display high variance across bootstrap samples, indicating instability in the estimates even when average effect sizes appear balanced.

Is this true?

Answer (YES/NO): NO